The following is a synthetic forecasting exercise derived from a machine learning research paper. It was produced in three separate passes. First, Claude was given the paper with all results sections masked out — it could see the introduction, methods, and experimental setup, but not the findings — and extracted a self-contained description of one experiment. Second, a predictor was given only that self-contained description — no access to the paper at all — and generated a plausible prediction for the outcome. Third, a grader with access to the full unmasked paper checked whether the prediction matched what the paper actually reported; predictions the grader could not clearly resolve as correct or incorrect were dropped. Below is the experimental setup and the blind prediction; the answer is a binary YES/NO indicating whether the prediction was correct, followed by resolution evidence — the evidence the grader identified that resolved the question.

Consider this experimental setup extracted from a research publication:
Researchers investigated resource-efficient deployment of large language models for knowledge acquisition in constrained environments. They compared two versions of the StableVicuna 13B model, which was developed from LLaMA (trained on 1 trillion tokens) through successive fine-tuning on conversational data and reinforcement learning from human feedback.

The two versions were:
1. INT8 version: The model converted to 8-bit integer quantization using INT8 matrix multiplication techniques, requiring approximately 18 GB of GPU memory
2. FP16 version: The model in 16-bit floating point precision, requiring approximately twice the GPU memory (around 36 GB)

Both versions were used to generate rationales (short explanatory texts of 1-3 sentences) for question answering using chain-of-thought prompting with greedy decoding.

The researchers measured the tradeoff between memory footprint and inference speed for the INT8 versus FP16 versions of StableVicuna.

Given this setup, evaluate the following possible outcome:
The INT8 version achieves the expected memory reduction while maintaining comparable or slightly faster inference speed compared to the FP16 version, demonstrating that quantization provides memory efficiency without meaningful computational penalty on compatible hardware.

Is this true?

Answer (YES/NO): NO